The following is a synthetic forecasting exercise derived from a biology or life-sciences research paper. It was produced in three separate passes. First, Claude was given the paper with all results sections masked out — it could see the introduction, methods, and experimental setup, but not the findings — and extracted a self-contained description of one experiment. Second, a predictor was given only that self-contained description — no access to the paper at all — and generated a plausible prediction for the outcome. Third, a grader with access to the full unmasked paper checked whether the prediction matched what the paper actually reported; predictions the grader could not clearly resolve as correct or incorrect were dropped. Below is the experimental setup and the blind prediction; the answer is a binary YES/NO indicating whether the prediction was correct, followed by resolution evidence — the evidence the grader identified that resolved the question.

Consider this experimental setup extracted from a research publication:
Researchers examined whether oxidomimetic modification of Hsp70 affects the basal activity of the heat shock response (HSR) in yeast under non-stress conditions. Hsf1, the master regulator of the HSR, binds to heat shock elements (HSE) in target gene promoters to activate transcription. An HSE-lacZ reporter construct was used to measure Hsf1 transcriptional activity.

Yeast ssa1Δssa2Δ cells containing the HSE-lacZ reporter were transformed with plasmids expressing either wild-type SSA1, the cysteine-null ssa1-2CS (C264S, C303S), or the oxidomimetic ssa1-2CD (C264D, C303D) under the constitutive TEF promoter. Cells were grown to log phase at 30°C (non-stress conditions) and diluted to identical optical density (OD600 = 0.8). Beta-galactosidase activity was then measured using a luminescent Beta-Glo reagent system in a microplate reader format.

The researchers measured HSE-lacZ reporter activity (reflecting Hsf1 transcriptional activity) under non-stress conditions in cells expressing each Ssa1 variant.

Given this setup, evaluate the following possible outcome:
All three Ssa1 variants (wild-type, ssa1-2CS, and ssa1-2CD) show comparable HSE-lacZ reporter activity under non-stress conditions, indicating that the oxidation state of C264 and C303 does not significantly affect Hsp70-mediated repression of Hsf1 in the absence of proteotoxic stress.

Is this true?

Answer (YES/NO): NO